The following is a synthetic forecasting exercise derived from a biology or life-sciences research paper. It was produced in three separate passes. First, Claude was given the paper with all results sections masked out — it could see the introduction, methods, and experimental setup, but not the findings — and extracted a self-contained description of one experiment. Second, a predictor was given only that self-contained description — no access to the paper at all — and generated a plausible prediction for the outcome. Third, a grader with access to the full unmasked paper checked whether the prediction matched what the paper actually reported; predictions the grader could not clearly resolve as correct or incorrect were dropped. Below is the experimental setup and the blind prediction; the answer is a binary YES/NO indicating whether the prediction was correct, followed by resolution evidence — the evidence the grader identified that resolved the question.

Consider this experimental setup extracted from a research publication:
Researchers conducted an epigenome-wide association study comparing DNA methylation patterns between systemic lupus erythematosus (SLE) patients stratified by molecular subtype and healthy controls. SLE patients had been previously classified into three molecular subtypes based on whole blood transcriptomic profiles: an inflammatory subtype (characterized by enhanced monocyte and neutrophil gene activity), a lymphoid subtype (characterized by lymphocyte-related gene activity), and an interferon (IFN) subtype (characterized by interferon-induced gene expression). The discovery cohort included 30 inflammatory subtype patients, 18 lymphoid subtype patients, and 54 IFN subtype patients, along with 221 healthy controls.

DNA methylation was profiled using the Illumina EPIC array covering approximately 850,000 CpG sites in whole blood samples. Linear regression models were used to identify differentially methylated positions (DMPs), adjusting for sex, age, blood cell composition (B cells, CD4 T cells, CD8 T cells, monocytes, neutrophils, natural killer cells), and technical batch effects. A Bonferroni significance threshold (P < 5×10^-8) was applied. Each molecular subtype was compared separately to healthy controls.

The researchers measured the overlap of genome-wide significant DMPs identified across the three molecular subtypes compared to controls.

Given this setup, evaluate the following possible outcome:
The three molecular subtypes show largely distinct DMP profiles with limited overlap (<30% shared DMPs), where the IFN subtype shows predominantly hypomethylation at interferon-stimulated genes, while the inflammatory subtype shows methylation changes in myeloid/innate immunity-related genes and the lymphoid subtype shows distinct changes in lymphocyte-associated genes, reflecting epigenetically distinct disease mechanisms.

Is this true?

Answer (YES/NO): NO